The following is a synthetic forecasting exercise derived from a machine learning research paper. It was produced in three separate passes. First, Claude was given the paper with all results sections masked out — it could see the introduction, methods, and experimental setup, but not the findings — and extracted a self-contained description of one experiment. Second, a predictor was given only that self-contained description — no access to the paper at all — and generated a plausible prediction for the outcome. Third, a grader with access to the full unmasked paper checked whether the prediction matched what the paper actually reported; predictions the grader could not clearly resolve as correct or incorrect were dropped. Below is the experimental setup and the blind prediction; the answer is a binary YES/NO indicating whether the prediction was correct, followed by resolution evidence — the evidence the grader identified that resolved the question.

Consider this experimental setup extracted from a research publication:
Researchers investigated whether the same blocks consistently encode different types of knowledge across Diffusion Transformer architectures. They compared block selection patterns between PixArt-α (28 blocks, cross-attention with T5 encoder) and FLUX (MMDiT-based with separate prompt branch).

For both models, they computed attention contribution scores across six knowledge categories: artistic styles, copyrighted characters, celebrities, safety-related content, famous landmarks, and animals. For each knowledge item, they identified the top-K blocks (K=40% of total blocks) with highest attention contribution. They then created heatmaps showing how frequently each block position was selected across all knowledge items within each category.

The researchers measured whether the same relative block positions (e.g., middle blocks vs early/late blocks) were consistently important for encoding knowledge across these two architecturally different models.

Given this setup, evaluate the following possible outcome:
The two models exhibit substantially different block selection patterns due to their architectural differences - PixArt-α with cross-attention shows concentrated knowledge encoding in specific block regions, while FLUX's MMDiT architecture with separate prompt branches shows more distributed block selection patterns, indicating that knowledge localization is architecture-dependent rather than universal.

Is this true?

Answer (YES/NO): NO